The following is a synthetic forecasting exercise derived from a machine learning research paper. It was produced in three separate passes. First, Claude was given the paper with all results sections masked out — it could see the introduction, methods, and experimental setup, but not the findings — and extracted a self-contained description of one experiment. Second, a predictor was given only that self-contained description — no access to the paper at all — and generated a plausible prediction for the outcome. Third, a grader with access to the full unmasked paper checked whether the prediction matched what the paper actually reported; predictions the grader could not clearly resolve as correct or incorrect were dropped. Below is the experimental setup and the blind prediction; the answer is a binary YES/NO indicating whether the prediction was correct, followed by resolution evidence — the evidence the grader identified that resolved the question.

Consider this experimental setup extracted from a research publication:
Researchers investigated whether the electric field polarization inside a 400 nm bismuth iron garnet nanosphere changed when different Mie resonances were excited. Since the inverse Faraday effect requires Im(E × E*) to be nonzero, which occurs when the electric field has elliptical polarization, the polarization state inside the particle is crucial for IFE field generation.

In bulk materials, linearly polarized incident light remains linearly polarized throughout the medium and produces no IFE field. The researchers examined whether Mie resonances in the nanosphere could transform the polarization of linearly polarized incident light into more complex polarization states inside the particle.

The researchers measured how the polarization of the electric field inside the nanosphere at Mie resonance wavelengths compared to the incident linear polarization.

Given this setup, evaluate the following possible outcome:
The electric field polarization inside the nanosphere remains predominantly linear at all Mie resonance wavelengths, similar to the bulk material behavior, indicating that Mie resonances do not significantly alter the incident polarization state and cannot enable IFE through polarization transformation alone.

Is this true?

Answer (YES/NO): NO